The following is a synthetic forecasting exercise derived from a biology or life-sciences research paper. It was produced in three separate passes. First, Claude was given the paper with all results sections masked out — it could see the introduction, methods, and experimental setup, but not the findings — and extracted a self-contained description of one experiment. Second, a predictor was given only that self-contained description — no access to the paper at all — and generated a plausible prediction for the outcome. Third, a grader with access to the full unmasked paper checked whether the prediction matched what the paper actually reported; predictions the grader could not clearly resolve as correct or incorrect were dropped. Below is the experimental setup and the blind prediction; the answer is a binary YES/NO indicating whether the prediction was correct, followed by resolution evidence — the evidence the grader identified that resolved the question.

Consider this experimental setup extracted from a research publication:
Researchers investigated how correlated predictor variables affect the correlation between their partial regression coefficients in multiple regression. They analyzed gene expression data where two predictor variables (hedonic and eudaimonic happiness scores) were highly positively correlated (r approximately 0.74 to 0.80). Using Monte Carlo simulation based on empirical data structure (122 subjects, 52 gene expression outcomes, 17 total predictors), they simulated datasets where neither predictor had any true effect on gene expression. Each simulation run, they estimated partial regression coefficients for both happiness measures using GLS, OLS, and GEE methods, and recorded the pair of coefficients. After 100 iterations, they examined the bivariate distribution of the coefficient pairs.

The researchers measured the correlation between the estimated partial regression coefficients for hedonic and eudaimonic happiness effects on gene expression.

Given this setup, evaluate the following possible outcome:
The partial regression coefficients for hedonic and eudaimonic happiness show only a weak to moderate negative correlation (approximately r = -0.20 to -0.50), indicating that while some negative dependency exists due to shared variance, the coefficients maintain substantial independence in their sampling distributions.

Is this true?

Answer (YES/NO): NO